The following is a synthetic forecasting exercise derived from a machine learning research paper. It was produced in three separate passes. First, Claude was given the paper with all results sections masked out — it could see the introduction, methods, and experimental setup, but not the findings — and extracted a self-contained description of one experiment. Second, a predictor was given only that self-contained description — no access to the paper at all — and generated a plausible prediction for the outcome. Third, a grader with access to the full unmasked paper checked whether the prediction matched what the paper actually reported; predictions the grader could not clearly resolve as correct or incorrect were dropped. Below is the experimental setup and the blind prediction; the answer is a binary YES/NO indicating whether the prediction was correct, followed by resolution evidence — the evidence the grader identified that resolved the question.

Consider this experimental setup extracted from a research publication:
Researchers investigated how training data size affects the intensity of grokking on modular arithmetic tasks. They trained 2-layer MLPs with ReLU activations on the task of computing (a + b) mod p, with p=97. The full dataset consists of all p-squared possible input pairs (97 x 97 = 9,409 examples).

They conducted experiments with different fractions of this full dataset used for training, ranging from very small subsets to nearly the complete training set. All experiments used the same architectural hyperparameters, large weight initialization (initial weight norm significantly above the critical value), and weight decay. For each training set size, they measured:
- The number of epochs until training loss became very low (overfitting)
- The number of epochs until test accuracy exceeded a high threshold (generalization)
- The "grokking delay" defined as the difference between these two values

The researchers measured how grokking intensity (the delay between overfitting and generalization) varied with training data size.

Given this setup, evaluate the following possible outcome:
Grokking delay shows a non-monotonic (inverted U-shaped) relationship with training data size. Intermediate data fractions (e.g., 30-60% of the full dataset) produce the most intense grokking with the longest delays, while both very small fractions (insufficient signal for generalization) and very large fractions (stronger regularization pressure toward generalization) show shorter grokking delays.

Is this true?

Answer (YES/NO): NO